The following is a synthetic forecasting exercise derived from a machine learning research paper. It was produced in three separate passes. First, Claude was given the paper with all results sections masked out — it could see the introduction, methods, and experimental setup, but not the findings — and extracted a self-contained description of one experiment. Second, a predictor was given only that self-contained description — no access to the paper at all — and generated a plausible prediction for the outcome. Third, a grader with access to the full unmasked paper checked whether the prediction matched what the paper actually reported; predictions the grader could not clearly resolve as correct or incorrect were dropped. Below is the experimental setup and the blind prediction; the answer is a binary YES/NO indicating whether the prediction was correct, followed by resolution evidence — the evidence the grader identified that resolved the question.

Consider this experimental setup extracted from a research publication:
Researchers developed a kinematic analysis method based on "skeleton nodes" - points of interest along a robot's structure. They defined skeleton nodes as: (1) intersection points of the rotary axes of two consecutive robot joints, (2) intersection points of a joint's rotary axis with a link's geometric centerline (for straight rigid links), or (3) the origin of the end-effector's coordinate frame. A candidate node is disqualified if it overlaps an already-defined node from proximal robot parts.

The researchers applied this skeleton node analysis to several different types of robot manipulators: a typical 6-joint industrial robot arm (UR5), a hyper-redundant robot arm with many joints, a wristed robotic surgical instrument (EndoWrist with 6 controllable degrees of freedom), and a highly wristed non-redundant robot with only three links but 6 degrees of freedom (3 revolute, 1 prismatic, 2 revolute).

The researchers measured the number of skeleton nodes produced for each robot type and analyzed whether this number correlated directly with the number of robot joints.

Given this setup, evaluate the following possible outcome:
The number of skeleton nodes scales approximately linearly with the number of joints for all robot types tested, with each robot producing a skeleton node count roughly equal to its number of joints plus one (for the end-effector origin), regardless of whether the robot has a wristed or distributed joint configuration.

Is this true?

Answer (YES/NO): NO